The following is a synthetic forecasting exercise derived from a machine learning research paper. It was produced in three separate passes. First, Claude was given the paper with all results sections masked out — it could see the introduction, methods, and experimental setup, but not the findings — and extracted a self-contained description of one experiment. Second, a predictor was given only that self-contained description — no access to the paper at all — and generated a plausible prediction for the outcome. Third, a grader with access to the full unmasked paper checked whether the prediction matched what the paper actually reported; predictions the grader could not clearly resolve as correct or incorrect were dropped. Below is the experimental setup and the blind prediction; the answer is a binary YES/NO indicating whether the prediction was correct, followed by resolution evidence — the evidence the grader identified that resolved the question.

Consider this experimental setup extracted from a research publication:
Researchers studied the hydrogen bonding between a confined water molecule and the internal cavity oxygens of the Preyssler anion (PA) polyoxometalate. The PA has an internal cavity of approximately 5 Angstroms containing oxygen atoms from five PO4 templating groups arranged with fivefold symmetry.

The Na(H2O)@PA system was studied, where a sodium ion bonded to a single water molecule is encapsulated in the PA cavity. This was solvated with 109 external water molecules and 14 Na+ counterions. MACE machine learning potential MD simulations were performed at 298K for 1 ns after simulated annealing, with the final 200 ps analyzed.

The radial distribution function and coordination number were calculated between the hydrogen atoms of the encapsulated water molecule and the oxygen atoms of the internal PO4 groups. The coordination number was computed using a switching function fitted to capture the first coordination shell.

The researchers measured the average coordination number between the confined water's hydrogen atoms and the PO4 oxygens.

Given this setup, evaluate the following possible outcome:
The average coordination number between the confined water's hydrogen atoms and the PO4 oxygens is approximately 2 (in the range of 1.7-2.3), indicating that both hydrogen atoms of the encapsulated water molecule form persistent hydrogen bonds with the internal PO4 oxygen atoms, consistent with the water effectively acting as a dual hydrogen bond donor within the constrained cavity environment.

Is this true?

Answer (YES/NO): NO